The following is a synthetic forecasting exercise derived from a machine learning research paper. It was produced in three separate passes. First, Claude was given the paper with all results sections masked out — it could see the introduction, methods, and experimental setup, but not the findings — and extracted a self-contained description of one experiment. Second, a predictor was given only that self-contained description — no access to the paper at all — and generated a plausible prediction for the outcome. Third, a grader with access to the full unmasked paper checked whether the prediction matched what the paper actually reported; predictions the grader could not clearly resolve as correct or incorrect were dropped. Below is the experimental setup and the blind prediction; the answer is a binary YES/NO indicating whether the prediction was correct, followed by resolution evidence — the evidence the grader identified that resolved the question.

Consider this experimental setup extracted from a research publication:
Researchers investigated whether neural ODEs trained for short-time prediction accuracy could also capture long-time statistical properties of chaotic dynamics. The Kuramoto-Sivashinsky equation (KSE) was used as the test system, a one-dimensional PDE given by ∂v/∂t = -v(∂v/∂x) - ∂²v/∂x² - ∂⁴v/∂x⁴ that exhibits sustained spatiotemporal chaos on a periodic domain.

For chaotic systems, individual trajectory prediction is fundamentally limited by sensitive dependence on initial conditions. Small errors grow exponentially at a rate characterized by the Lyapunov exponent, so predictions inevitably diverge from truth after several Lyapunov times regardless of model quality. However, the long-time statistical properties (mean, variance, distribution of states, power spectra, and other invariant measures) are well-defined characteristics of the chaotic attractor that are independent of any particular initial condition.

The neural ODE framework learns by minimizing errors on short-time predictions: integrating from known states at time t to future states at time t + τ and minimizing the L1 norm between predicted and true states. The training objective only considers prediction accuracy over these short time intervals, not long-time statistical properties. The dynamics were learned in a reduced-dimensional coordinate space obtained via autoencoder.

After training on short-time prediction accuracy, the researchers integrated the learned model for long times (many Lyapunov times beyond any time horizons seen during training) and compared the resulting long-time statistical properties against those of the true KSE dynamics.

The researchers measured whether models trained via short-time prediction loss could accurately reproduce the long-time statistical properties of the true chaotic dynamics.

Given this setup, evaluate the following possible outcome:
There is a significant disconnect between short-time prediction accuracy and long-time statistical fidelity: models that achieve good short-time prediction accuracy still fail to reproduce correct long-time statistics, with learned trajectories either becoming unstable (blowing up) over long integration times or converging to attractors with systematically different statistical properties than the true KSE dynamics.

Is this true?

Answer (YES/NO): NO